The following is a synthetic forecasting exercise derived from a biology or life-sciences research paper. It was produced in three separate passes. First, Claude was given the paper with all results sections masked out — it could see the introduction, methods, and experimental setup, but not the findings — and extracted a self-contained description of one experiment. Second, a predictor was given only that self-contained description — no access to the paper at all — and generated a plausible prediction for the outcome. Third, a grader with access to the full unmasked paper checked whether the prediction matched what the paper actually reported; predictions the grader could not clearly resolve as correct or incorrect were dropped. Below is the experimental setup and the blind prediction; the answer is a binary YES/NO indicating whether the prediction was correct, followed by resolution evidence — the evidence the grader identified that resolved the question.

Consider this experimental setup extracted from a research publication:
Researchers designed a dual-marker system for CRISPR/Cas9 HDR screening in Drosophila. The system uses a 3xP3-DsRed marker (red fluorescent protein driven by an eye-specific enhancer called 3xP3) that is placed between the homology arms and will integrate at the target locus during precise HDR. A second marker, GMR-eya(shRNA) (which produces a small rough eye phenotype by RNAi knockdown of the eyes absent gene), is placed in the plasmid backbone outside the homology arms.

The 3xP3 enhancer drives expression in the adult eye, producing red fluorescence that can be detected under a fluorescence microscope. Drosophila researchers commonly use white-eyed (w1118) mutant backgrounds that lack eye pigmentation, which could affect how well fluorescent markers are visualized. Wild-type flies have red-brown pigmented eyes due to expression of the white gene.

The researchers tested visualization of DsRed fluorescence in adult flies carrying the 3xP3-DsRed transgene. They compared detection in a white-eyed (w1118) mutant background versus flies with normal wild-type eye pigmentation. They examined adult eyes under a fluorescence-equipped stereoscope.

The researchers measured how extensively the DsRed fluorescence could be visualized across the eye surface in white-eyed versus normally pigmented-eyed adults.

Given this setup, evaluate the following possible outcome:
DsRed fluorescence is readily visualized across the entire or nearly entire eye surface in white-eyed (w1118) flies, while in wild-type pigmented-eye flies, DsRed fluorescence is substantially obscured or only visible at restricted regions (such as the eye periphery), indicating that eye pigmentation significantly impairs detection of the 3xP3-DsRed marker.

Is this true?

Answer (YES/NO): YES